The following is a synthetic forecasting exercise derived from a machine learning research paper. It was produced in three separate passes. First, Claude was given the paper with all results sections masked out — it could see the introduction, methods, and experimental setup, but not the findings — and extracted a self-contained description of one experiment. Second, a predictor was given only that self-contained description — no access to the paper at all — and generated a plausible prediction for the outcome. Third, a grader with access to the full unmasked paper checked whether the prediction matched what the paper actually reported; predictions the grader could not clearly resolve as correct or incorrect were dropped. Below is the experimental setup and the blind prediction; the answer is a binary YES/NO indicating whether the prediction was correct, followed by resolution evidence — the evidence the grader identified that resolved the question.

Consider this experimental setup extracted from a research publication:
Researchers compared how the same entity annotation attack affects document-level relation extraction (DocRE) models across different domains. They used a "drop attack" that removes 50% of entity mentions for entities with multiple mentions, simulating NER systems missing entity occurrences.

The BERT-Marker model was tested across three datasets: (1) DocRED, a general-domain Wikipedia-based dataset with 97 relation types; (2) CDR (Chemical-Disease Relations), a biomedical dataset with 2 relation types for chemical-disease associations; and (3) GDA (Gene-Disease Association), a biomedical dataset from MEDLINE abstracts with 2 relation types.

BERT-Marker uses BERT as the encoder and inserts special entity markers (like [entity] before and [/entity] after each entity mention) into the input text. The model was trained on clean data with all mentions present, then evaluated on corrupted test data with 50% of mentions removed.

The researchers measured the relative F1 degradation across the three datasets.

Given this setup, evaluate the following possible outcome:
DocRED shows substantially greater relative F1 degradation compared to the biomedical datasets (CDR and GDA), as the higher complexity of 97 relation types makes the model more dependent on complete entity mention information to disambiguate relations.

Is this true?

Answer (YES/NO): NO